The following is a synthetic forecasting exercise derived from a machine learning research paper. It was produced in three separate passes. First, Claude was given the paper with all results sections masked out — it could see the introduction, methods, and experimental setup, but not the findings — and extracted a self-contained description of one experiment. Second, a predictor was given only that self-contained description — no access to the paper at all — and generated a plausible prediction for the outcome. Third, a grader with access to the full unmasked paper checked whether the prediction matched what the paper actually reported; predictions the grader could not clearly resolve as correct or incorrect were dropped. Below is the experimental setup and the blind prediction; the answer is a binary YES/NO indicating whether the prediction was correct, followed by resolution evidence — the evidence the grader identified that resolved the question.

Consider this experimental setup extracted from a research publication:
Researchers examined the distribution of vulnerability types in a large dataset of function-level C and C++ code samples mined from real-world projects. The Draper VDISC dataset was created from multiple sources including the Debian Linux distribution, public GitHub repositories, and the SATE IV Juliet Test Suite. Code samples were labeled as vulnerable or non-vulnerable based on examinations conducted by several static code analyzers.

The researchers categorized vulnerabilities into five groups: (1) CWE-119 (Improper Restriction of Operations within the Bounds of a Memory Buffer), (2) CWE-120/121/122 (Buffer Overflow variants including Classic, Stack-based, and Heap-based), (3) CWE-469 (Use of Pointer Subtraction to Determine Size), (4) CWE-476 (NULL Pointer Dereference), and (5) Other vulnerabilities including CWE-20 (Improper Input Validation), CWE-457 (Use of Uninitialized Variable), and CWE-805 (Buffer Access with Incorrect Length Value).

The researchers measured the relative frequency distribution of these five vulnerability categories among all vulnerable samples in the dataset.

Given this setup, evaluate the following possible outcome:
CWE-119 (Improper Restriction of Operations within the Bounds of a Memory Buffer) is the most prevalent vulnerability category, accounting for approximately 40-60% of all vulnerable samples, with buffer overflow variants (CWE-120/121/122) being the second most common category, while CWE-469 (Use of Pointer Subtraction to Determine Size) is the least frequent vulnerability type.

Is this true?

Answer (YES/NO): NO